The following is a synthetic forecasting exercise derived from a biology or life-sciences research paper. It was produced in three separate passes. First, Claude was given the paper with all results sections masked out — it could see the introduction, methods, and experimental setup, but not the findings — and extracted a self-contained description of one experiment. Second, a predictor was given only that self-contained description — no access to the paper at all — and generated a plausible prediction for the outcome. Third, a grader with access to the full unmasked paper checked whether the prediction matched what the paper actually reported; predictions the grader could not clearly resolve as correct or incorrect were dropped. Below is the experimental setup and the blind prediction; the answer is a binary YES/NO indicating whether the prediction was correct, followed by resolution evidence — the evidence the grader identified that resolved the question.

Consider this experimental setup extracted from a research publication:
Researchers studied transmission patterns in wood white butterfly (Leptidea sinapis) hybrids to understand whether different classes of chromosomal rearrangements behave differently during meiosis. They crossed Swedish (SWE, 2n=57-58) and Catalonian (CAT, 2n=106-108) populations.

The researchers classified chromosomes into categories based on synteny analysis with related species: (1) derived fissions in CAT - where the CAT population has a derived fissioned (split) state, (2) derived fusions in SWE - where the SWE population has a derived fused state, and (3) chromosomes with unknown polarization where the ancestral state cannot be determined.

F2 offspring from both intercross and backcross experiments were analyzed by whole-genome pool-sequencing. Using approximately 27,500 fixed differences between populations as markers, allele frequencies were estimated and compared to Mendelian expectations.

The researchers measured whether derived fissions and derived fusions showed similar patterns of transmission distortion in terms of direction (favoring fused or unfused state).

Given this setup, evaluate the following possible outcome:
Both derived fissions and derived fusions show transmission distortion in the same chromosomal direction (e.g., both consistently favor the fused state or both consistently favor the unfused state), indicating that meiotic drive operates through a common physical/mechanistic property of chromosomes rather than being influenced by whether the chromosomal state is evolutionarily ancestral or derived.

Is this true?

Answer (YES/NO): NO